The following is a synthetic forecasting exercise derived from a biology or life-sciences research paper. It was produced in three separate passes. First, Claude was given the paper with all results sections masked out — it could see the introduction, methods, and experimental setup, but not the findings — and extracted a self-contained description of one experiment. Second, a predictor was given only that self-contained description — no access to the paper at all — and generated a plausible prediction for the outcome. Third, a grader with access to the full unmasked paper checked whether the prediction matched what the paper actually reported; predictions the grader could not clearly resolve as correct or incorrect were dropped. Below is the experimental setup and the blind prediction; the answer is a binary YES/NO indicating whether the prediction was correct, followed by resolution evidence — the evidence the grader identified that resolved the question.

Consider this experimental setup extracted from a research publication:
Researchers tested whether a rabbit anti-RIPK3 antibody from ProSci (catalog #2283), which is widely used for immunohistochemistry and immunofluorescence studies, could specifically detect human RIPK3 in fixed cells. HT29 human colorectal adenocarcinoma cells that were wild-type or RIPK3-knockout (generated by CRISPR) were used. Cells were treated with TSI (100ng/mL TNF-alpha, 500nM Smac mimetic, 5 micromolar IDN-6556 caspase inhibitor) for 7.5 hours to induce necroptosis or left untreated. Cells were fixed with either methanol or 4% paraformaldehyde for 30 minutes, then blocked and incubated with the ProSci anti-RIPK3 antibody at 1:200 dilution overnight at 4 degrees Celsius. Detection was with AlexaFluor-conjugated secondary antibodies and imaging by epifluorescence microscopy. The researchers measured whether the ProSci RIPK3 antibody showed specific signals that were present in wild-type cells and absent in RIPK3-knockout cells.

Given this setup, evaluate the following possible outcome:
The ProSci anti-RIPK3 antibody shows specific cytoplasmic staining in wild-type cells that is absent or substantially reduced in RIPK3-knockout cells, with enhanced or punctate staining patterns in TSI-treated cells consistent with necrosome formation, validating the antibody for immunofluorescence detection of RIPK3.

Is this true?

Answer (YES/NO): NO